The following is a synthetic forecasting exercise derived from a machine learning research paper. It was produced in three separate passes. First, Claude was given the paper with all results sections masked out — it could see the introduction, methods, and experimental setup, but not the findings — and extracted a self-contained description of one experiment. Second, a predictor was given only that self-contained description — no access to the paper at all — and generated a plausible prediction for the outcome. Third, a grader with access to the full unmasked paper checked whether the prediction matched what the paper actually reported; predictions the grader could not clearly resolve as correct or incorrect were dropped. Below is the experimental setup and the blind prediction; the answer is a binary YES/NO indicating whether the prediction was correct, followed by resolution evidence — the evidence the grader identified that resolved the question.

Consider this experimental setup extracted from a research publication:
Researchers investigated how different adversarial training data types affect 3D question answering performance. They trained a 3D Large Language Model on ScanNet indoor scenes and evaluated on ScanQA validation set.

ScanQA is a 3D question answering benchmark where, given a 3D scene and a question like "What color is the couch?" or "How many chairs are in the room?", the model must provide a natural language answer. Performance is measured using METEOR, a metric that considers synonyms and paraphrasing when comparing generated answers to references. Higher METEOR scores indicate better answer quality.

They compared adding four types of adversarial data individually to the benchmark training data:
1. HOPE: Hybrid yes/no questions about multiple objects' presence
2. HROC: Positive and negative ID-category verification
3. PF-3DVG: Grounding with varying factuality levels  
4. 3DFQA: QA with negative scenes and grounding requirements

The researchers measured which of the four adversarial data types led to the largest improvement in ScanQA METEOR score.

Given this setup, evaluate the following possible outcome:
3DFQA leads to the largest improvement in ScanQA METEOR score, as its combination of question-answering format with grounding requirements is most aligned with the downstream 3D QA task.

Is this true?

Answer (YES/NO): NO